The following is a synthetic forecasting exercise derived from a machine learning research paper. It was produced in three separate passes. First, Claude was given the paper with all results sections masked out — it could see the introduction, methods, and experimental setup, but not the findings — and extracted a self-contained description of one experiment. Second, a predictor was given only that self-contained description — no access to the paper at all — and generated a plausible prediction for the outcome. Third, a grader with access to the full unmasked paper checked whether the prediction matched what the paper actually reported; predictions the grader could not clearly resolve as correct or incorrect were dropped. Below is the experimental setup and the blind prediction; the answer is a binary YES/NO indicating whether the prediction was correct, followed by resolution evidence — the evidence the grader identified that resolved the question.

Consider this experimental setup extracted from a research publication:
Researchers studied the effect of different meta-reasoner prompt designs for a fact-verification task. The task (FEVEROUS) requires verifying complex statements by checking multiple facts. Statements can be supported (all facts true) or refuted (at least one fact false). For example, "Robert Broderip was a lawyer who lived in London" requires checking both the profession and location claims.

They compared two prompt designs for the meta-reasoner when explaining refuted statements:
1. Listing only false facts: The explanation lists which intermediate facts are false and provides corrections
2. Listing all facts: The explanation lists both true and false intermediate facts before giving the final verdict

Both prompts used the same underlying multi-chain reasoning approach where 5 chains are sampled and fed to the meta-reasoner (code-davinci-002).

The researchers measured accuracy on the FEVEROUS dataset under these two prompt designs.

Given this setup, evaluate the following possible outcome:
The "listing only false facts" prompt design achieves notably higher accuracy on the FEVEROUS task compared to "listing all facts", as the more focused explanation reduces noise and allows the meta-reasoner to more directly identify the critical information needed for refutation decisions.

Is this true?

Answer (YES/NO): YES